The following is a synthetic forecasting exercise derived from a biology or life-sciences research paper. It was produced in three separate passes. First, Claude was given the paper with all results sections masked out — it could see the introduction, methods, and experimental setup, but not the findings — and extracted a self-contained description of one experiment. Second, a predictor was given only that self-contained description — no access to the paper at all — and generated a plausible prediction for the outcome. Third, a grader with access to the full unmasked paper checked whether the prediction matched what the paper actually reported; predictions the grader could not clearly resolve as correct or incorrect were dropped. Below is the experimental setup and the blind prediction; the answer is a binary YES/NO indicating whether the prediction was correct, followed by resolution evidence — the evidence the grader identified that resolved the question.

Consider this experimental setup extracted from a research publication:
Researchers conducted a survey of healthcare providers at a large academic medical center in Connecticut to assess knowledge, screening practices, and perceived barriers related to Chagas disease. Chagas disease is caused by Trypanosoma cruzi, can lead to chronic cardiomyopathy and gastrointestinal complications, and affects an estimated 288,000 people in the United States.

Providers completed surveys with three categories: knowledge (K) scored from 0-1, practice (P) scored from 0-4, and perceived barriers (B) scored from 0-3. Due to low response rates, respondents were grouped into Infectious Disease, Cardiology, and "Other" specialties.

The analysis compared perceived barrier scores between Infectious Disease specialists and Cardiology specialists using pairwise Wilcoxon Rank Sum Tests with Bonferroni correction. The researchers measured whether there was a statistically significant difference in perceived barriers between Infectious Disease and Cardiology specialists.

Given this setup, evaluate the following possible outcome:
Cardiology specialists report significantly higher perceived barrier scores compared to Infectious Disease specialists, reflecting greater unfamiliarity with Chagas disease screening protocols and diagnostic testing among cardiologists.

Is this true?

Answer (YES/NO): NO